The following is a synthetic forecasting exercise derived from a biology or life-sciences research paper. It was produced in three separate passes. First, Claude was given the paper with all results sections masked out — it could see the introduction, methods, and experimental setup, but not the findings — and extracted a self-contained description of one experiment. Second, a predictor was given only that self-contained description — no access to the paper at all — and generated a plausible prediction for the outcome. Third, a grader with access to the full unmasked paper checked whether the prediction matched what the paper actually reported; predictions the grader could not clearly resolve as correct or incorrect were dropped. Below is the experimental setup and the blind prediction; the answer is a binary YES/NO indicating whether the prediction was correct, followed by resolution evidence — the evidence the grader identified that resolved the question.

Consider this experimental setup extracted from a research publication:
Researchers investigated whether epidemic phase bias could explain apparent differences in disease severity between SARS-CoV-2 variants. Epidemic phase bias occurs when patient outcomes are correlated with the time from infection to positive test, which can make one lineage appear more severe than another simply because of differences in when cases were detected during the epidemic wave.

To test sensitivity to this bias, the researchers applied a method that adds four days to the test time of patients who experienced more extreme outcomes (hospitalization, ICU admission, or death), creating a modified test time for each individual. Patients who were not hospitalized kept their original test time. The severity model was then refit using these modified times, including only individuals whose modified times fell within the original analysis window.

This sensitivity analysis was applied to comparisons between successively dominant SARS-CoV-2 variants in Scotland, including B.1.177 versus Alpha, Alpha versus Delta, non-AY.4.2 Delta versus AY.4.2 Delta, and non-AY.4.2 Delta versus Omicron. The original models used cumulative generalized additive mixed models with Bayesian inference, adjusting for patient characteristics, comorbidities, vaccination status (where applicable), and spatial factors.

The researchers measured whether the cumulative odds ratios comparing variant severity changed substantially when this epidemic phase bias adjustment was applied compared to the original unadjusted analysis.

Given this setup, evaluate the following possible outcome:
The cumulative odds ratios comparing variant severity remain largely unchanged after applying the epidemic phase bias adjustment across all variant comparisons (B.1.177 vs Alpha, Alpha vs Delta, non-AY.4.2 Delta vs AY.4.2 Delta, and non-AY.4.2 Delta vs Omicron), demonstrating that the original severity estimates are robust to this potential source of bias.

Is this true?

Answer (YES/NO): NO